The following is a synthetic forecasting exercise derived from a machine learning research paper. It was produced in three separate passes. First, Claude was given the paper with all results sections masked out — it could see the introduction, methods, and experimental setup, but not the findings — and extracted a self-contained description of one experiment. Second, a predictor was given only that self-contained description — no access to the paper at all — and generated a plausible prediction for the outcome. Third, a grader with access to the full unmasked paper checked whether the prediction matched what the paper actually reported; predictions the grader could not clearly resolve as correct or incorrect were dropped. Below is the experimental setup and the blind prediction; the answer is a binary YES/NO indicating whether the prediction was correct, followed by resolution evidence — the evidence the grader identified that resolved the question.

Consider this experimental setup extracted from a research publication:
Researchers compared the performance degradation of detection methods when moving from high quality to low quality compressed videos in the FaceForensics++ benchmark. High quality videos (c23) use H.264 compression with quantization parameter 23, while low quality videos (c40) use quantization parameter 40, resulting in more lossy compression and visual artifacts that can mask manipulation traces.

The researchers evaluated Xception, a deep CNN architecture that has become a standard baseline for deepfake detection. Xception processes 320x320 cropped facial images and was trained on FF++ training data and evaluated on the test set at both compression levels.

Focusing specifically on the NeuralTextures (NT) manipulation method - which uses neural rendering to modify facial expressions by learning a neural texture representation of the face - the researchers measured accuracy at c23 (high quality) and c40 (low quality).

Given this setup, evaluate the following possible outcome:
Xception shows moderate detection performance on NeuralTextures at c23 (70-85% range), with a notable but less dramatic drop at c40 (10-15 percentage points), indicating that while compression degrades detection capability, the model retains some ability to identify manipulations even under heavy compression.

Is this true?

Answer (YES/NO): NO